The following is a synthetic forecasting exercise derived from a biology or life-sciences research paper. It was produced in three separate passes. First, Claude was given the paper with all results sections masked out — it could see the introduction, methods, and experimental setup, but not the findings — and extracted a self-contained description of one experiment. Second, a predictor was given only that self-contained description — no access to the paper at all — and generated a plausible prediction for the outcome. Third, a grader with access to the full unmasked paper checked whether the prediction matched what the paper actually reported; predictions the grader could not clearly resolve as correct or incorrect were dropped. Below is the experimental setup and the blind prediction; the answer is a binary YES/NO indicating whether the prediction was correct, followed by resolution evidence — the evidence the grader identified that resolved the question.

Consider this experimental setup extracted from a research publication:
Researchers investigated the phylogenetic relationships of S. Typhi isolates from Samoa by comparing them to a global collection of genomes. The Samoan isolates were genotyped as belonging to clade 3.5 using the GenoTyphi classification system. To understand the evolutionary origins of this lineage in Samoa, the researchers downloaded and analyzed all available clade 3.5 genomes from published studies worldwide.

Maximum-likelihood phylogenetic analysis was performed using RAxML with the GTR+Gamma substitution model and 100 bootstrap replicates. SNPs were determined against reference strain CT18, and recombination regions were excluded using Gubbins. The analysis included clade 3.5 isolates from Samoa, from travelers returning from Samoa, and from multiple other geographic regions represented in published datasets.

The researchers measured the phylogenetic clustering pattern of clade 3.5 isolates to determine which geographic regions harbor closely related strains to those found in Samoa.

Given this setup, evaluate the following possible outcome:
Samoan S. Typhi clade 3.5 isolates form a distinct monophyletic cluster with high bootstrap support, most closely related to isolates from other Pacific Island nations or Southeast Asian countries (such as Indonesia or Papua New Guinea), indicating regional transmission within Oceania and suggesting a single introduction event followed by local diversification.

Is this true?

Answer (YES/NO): NO